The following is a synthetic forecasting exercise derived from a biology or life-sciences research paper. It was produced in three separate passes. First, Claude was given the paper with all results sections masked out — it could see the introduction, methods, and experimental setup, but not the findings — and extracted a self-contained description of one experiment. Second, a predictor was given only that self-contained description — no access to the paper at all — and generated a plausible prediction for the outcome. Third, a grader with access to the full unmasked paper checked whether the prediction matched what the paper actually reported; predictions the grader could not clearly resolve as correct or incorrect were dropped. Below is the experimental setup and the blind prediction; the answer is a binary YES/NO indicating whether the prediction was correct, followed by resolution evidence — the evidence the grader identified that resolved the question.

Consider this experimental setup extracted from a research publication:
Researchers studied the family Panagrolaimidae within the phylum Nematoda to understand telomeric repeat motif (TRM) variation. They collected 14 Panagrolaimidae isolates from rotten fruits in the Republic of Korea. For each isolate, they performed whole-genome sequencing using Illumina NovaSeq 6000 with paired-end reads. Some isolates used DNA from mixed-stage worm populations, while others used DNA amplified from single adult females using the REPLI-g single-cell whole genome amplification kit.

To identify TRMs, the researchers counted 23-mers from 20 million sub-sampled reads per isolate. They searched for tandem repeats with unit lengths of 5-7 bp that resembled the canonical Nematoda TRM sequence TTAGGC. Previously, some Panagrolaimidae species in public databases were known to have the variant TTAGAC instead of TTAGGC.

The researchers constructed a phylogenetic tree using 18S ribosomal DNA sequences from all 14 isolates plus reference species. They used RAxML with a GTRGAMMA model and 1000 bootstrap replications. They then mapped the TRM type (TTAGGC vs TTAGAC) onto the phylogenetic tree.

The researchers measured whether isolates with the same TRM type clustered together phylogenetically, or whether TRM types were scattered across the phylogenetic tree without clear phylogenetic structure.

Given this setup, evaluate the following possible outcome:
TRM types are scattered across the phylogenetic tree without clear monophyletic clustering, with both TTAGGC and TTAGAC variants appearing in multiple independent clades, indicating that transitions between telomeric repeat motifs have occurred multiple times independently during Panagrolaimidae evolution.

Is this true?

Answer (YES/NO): NO